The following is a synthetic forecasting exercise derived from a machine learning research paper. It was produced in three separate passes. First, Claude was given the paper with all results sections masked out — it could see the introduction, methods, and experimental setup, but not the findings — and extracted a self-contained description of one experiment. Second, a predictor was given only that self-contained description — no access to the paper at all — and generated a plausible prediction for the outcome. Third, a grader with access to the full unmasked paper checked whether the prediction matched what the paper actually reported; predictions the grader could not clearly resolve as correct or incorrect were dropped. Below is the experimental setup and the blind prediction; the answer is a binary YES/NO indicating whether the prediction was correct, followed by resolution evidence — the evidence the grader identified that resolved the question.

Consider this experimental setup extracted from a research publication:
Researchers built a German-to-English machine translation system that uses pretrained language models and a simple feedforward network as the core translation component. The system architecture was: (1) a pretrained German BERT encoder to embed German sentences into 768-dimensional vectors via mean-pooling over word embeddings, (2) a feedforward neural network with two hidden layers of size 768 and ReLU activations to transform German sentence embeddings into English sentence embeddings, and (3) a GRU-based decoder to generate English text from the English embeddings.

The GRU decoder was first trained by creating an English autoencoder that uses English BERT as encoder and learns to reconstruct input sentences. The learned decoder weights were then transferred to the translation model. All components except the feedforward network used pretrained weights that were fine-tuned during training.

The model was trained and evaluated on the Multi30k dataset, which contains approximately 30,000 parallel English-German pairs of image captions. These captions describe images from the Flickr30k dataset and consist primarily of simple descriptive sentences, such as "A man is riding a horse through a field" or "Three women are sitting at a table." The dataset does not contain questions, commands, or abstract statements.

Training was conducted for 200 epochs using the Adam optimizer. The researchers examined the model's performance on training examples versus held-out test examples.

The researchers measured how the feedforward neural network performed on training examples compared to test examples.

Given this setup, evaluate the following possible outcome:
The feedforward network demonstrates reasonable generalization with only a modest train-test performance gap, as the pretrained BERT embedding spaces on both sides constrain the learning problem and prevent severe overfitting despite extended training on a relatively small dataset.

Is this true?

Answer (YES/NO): NO